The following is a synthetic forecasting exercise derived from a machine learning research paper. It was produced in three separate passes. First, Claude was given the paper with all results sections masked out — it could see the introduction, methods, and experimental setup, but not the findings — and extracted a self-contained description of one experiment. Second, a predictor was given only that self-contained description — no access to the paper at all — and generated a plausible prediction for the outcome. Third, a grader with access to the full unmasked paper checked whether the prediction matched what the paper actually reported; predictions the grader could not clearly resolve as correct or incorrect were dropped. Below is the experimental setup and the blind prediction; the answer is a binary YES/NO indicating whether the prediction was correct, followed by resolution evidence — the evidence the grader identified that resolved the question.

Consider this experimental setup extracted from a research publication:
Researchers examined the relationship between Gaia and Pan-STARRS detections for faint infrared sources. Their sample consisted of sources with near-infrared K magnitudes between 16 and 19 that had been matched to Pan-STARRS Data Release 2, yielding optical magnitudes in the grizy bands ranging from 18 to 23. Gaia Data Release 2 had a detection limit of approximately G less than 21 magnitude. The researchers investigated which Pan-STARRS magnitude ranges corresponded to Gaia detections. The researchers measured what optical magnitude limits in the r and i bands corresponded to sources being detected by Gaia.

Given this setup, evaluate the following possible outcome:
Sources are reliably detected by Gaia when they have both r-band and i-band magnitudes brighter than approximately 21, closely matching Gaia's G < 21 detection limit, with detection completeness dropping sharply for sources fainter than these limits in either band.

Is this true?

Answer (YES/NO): NO